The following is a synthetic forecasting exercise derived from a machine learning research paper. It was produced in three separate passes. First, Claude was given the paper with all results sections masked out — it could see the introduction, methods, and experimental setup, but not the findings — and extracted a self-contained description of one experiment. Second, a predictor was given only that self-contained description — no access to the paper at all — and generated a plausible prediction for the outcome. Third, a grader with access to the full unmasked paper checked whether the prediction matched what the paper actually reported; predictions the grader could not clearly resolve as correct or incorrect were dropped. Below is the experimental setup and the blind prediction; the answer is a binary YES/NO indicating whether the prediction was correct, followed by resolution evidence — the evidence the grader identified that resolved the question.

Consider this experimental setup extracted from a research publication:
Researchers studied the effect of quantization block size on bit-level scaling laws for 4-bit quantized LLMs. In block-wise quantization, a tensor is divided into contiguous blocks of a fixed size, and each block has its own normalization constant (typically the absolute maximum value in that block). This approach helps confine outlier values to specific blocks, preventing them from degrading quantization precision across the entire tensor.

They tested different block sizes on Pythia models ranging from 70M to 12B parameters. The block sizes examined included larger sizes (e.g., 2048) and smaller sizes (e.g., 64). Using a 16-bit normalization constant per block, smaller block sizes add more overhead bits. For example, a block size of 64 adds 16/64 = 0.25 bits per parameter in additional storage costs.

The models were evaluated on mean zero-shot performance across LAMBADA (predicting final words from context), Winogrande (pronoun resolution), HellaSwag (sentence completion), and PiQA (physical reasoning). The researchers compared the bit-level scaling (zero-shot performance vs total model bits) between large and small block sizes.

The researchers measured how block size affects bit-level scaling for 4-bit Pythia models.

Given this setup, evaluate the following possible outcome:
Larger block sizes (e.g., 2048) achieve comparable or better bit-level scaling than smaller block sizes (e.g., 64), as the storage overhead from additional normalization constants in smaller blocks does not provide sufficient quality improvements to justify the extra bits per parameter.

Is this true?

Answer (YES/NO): NO